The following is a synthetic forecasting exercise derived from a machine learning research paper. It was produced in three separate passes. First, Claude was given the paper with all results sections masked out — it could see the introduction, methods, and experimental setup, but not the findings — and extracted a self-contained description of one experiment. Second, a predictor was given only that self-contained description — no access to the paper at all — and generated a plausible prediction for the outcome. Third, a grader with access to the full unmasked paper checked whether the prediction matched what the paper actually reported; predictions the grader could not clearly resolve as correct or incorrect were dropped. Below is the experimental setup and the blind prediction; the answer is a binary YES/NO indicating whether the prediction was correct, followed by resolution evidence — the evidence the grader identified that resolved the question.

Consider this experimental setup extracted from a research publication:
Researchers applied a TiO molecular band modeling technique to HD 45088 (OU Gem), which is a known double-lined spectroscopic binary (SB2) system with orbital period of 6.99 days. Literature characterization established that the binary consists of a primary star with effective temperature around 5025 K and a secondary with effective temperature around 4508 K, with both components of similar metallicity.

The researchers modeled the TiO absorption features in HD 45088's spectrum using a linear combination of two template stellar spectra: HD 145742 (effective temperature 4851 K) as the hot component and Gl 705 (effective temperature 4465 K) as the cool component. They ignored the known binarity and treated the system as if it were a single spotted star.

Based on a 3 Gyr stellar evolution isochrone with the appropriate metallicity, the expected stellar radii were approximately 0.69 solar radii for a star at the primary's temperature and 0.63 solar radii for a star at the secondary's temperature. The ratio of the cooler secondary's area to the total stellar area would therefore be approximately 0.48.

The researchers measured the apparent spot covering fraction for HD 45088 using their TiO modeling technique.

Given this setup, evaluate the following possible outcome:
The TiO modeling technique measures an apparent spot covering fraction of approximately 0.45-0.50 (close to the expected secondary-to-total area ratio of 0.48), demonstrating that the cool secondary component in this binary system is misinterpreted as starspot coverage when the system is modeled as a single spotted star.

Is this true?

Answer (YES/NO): YES